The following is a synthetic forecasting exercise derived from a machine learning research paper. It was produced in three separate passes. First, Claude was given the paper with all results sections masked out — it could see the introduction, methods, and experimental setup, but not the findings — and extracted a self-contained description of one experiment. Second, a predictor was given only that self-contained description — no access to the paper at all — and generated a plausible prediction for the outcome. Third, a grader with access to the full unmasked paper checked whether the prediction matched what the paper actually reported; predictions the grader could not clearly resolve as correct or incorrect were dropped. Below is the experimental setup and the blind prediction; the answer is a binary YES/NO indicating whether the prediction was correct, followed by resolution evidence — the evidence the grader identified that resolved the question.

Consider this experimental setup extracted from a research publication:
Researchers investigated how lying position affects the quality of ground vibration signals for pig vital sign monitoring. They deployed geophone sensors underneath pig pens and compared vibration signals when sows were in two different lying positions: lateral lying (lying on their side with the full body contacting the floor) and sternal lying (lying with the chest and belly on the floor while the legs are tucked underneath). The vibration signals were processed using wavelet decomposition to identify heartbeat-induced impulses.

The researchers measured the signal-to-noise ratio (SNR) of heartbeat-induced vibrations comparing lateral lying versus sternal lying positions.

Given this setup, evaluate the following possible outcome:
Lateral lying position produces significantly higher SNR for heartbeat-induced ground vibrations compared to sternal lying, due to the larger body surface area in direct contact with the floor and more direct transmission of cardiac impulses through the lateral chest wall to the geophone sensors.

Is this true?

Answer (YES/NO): NO